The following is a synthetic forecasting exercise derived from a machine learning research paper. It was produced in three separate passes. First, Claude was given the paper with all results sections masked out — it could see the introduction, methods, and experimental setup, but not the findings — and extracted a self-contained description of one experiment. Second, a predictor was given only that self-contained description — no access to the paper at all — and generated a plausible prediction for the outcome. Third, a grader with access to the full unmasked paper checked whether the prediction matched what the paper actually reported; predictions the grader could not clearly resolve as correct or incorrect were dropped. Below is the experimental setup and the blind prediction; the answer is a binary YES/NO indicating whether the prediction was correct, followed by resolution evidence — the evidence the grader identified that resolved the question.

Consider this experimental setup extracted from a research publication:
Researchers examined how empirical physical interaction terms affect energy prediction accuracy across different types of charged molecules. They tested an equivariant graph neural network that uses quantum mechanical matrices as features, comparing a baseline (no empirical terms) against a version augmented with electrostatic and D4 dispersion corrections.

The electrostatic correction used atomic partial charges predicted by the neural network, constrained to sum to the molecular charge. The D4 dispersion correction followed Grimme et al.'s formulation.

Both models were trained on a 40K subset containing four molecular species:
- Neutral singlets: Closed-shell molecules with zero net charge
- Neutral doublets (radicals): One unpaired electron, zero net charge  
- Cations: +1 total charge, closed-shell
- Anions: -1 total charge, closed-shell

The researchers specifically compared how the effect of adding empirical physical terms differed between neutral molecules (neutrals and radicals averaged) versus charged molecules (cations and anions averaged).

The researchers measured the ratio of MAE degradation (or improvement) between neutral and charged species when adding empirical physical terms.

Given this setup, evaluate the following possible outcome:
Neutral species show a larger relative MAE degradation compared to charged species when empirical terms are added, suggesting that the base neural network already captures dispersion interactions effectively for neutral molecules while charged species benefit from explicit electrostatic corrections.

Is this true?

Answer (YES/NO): NO